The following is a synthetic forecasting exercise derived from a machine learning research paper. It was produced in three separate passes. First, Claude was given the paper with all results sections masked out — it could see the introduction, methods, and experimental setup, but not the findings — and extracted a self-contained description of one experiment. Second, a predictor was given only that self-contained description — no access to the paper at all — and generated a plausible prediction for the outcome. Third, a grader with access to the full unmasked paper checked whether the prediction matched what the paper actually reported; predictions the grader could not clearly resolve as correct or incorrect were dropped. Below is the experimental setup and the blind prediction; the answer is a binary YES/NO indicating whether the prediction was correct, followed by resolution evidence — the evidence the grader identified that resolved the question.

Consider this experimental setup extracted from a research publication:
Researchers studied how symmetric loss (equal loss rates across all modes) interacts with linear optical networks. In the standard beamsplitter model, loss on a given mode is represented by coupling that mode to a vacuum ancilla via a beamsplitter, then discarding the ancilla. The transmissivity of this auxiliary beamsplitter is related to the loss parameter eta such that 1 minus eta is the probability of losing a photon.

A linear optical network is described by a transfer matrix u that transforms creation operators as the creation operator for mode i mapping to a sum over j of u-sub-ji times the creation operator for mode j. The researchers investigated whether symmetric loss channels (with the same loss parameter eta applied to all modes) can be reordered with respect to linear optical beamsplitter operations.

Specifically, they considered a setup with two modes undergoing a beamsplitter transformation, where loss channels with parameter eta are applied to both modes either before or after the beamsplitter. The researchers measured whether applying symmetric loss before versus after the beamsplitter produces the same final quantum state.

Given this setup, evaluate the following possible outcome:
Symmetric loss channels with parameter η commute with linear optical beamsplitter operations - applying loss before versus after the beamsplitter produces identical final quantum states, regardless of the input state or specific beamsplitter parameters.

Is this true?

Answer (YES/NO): YES